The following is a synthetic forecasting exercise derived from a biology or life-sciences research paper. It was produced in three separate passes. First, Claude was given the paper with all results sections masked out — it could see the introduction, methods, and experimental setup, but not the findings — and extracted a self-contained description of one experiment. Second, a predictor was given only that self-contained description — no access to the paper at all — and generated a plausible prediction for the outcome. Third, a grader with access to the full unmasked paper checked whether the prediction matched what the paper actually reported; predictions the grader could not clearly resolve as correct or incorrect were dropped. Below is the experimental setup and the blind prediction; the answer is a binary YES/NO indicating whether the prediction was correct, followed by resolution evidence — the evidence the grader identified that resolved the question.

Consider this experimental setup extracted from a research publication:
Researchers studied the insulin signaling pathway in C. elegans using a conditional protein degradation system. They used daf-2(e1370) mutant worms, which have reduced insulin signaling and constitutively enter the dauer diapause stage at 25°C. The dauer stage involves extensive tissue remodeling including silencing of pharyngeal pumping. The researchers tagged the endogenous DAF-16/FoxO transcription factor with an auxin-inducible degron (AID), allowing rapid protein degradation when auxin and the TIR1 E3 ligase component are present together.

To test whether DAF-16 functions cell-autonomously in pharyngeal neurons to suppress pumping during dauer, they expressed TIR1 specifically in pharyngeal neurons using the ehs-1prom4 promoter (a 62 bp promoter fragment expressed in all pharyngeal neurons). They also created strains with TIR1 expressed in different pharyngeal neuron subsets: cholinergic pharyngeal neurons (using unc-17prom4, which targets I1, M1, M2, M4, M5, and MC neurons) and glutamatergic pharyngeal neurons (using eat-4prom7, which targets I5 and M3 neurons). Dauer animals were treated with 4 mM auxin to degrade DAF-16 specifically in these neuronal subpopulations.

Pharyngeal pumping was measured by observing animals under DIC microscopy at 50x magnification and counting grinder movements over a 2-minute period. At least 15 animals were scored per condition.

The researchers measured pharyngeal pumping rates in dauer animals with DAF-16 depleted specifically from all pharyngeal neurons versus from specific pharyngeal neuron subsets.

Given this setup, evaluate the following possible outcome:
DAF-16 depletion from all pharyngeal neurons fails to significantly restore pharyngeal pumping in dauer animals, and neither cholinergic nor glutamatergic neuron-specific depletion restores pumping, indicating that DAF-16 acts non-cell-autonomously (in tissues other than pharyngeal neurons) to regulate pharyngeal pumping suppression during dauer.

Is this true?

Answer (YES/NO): NO